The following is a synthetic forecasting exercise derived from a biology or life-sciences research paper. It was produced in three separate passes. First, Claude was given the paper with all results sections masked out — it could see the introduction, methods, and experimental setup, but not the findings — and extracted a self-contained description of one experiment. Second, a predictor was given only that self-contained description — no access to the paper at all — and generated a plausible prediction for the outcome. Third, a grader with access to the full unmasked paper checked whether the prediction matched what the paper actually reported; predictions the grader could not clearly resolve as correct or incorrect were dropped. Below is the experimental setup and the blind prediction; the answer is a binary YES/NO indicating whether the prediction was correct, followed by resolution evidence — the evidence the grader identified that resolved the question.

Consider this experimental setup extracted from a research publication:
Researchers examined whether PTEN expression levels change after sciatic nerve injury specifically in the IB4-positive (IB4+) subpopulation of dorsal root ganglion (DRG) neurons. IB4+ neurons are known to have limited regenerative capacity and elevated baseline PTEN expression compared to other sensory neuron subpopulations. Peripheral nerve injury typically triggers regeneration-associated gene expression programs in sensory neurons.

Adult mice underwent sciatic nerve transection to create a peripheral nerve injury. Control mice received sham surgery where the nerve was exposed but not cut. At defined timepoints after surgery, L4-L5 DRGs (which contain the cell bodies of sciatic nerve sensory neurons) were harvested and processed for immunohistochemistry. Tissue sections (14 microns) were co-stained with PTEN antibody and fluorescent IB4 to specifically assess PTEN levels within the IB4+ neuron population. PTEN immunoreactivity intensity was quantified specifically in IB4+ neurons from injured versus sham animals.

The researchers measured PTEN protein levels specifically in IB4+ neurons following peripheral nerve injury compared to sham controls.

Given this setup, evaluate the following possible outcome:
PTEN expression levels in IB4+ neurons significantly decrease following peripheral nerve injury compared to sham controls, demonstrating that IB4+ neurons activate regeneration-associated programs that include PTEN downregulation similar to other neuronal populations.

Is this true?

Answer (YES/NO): NO